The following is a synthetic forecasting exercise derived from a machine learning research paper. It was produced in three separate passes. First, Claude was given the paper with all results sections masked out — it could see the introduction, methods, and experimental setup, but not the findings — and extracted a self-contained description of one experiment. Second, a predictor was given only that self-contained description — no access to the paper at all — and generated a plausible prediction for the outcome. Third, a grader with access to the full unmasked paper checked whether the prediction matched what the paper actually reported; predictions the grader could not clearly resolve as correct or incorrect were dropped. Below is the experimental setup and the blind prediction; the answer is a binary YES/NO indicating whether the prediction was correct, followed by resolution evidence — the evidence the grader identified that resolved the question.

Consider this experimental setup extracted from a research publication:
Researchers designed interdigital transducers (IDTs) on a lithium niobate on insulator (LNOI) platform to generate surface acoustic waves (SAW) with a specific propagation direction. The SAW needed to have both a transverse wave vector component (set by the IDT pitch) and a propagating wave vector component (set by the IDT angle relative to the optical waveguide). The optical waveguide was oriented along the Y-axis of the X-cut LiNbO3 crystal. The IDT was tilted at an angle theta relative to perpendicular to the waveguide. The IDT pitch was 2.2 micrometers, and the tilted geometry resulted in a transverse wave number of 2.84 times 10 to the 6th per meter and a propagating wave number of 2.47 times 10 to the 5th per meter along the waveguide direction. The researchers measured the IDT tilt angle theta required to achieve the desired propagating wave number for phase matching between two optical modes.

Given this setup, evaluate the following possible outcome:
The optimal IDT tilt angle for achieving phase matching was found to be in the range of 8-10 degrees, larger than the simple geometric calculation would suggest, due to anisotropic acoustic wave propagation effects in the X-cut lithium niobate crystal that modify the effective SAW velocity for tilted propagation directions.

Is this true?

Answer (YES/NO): NO